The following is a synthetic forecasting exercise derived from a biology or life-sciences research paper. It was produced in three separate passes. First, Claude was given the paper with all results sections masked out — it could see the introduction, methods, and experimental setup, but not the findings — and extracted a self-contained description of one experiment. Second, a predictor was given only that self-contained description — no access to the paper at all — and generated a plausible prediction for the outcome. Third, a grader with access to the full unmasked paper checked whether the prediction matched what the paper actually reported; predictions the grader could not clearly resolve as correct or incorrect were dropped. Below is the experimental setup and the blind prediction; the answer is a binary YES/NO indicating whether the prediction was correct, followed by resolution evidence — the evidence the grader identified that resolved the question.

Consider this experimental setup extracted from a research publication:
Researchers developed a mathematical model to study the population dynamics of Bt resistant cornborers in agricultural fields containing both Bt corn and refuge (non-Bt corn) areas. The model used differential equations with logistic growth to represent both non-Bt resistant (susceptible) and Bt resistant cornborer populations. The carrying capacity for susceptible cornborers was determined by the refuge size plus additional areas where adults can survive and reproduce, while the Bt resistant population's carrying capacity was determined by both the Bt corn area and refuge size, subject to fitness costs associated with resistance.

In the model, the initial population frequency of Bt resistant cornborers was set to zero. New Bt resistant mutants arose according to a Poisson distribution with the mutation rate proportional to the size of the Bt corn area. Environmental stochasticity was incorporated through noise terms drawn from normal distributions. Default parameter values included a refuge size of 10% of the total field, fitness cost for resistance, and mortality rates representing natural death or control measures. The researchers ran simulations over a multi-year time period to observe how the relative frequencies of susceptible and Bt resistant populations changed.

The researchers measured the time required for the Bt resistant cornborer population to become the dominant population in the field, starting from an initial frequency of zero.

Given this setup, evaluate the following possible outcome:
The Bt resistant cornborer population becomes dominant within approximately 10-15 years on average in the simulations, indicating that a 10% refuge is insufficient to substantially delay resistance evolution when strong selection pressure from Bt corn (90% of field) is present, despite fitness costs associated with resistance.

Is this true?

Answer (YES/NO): NO